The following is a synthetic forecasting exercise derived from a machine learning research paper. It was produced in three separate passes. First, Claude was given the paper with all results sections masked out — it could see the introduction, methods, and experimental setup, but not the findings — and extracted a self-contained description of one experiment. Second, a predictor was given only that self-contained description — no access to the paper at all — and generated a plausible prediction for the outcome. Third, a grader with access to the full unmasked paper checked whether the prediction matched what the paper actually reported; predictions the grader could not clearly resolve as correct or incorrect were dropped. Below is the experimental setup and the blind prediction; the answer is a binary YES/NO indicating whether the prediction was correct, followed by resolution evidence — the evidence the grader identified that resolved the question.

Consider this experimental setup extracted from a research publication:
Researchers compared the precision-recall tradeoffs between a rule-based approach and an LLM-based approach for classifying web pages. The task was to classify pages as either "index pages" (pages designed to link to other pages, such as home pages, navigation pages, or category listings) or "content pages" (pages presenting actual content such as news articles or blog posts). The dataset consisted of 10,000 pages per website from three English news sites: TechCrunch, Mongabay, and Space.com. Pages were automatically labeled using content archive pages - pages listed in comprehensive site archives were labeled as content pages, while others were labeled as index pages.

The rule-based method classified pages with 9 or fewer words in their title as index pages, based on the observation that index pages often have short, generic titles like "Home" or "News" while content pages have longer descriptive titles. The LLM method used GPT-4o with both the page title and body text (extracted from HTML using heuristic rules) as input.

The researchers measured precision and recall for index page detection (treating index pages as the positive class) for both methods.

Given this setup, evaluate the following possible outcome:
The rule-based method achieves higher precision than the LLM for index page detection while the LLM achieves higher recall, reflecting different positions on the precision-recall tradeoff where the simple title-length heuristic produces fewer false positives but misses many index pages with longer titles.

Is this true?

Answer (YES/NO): NO